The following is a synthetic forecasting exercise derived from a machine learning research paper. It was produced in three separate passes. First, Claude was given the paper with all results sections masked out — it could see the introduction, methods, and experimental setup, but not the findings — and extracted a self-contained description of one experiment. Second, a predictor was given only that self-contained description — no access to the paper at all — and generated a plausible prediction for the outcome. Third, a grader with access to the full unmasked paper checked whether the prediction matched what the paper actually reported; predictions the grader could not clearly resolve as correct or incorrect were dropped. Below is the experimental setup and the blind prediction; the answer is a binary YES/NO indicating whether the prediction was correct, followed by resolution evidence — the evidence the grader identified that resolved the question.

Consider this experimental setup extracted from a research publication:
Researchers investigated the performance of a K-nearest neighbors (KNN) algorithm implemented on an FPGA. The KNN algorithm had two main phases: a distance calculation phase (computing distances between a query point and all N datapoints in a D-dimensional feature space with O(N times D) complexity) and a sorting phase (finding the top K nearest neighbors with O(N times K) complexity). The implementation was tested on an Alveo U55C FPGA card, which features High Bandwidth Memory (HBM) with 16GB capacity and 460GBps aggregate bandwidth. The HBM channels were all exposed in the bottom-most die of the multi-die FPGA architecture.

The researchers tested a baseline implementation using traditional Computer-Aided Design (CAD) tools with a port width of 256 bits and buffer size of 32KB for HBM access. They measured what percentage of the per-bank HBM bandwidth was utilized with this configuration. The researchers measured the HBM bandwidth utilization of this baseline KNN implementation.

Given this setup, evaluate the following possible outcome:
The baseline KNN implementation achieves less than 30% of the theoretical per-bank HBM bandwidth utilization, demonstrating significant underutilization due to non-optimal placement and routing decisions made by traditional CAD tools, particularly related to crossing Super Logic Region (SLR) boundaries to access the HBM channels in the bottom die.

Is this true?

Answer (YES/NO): NO